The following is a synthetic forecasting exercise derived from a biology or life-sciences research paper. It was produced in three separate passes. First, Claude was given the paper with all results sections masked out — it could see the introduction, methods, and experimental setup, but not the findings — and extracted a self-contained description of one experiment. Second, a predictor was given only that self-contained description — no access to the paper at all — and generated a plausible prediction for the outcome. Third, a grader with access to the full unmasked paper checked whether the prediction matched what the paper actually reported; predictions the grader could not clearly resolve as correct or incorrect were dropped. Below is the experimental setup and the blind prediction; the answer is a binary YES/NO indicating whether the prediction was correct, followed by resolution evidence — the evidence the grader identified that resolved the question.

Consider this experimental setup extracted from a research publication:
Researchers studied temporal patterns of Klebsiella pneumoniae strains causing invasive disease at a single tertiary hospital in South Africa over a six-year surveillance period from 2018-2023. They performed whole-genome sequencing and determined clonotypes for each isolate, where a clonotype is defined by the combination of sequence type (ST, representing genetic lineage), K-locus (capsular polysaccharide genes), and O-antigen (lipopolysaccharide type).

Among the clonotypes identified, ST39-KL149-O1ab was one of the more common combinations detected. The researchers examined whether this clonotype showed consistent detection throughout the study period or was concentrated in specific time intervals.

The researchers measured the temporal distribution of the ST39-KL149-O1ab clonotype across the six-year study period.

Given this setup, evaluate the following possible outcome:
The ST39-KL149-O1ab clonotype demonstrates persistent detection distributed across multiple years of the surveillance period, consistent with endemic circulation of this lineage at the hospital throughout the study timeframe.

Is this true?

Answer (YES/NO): NO